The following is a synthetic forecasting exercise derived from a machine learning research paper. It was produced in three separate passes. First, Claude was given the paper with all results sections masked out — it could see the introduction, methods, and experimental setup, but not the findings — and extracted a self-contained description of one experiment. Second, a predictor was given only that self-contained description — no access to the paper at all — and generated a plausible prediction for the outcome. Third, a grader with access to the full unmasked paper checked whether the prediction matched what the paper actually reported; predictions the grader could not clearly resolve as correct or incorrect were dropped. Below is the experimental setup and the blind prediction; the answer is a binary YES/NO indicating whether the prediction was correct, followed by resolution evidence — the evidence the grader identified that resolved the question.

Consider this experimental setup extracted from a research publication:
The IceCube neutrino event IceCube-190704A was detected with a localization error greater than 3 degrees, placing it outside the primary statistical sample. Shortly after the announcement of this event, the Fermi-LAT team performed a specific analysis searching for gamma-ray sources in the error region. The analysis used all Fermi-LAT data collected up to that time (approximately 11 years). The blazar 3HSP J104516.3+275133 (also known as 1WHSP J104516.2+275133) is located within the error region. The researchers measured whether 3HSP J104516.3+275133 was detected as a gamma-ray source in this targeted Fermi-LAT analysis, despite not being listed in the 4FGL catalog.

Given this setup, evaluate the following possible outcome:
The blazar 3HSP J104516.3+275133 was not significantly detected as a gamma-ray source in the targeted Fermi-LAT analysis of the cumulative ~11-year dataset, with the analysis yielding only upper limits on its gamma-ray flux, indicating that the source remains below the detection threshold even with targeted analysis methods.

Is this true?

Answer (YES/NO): NO